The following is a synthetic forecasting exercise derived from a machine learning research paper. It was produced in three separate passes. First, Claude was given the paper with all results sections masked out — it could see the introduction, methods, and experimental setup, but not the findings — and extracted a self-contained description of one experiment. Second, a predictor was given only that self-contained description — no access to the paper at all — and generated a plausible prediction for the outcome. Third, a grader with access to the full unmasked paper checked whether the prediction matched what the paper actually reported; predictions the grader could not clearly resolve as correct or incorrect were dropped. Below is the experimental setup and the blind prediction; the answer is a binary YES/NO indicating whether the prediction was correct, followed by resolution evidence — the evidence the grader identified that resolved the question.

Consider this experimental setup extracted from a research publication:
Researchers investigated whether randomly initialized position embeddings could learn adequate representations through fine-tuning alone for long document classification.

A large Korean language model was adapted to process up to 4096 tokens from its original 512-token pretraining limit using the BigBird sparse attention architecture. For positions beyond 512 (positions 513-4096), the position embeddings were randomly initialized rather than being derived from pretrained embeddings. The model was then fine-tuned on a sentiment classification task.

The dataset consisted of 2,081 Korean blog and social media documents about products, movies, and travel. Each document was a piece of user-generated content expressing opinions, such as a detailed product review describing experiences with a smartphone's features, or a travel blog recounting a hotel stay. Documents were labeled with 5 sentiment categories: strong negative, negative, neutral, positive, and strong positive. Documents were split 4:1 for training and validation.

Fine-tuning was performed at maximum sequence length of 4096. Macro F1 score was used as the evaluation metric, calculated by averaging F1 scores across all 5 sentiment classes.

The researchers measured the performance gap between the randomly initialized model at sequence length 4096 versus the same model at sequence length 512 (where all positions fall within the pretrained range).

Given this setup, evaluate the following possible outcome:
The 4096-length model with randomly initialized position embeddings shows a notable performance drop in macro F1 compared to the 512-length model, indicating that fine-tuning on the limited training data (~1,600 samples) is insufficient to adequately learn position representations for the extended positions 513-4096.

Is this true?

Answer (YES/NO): YES